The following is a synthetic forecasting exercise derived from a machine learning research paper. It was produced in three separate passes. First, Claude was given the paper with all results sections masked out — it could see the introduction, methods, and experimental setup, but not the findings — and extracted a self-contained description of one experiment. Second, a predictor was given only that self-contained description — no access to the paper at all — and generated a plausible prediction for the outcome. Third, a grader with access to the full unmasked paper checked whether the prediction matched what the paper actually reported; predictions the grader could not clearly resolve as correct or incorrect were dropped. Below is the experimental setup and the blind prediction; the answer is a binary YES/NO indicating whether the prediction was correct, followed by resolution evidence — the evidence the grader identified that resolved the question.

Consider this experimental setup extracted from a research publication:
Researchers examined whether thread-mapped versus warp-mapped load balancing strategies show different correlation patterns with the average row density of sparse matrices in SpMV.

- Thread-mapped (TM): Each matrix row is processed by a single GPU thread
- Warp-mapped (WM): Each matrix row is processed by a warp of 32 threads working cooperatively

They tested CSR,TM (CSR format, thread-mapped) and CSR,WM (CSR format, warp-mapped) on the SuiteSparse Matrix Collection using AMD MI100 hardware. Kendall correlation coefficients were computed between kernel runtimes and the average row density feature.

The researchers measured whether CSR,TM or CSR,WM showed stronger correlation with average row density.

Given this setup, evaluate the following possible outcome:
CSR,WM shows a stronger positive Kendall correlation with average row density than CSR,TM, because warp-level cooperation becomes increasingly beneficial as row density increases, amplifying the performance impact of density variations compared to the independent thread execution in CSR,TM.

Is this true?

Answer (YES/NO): NO